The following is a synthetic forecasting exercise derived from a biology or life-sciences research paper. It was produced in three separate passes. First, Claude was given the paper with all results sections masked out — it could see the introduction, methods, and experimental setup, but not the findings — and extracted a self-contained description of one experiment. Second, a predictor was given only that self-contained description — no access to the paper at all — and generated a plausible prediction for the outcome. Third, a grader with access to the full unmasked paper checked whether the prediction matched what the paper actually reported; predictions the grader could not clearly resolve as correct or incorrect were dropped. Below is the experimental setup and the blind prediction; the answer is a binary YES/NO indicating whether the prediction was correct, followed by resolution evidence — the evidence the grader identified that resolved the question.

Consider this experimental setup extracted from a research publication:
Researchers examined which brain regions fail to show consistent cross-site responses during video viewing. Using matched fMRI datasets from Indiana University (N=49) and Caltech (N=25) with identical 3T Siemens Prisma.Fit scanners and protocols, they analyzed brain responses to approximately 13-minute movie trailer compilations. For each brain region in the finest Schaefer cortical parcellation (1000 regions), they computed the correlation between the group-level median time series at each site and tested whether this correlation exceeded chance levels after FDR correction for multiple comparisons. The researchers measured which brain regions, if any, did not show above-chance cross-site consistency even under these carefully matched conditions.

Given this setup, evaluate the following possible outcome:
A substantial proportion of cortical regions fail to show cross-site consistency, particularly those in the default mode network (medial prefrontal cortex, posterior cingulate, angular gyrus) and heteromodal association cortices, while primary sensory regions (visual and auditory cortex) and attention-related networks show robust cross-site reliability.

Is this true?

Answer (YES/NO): NO